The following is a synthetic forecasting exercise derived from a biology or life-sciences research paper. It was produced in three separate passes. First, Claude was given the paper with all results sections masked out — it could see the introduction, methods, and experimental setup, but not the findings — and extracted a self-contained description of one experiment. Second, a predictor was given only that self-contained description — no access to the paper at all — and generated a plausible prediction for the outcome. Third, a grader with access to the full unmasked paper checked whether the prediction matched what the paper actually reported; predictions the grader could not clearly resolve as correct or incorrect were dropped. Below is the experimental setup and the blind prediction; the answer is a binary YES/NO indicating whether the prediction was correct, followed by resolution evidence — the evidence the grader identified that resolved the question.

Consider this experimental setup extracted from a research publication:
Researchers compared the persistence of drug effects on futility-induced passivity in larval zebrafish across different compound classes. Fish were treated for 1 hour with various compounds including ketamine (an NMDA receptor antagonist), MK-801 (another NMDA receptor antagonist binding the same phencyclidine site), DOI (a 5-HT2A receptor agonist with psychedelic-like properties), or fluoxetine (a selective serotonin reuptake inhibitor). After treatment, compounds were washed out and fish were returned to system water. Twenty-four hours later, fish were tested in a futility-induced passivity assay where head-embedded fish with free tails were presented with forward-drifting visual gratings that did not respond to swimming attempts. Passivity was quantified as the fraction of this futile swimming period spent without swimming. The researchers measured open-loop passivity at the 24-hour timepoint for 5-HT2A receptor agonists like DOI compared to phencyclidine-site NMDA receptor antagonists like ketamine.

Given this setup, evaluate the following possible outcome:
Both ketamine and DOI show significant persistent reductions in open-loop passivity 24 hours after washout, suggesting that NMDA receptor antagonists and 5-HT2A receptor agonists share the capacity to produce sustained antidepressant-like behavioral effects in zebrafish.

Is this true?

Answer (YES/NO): NO